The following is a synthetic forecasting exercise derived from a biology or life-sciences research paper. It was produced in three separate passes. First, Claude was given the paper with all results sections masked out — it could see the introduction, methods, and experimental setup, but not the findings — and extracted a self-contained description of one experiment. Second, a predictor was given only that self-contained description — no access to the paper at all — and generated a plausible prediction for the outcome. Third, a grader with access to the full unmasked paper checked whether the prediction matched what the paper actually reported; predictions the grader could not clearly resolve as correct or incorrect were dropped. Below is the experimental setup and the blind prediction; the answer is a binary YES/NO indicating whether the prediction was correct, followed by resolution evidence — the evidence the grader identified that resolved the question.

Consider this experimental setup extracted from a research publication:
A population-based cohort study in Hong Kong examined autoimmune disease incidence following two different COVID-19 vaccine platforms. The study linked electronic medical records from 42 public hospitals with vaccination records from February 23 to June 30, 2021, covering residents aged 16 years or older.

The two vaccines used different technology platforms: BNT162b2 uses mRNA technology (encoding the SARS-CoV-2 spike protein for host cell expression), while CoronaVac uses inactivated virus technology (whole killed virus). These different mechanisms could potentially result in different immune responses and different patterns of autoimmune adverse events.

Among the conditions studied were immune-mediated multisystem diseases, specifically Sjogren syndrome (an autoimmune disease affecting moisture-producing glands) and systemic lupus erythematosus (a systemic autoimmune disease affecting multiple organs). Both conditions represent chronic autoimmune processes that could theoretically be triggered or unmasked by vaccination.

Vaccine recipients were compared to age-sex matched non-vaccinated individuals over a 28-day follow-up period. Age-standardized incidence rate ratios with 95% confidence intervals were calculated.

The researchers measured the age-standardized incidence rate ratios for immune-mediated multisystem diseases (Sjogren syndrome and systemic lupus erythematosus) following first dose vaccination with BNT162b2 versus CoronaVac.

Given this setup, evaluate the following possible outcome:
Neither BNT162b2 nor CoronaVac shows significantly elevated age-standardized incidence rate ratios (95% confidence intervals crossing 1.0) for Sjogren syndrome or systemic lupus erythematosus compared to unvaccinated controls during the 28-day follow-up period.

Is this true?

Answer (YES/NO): YES